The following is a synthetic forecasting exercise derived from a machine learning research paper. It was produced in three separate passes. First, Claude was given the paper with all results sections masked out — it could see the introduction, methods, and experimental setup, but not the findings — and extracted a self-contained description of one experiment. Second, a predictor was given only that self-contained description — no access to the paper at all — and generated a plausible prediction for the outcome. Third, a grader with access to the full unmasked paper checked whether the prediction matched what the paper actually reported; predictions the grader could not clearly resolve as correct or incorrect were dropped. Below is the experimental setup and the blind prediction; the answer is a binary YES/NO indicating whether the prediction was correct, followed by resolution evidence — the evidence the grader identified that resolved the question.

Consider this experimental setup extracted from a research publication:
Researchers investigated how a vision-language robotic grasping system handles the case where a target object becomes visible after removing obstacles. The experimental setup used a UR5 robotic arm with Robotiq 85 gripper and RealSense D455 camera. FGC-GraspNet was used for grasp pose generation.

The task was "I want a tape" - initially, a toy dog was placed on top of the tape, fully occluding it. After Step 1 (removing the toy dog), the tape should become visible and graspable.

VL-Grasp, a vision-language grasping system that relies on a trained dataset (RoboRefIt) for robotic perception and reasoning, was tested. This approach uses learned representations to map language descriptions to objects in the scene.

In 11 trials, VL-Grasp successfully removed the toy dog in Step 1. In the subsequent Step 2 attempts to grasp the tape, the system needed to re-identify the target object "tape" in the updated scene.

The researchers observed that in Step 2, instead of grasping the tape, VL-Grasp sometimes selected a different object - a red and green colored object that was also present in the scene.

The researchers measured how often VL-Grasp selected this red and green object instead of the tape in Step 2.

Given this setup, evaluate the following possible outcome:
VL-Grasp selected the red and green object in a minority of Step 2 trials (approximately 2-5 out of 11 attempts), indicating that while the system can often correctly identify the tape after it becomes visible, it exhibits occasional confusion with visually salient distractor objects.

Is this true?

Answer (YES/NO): NO